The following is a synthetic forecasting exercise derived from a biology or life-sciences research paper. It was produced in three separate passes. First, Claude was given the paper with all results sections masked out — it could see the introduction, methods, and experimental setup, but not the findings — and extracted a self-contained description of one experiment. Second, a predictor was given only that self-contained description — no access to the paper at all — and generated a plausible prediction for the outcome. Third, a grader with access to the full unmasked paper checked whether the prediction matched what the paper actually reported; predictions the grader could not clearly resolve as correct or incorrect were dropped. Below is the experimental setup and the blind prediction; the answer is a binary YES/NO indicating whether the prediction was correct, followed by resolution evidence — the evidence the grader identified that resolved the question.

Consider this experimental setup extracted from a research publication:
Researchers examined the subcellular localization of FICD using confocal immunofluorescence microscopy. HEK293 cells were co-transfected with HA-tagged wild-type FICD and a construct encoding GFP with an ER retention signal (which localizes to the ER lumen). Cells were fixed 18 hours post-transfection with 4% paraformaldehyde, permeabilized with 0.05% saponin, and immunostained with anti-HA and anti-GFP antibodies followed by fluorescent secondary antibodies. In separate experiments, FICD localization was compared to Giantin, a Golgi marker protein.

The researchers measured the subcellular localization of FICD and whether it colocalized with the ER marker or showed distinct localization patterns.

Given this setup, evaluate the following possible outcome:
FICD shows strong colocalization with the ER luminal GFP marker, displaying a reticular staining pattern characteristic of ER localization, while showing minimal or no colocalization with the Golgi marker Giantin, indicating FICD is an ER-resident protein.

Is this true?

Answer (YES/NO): YES